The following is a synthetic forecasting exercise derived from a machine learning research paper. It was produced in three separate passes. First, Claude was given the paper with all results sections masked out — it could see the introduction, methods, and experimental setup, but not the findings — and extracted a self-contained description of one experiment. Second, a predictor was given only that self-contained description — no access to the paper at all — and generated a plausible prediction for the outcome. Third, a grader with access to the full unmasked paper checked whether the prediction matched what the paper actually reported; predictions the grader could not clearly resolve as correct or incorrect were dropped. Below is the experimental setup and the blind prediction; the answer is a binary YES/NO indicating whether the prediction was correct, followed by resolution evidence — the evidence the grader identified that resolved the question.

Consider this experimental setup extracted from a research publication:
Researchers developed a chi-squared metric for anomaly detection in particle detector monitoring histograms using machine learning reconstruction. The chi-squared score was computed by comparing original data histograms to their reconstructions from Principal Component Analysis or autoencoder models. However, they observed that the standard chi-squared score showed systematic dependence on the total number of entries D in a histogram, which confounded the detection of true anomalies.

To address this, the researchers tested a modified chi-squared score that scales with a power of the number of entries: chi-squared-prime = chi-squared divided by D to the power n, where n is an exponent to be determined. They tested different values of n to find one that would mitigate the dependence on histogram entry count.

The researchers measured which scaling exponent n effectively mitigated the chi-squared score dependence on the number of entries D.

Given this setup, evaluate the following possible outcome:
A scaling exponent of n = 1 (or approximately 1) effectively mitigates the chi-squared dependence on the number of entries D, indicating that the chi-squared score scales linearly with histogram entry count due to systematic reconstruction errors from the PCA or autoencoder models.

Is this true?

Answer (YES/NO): NO